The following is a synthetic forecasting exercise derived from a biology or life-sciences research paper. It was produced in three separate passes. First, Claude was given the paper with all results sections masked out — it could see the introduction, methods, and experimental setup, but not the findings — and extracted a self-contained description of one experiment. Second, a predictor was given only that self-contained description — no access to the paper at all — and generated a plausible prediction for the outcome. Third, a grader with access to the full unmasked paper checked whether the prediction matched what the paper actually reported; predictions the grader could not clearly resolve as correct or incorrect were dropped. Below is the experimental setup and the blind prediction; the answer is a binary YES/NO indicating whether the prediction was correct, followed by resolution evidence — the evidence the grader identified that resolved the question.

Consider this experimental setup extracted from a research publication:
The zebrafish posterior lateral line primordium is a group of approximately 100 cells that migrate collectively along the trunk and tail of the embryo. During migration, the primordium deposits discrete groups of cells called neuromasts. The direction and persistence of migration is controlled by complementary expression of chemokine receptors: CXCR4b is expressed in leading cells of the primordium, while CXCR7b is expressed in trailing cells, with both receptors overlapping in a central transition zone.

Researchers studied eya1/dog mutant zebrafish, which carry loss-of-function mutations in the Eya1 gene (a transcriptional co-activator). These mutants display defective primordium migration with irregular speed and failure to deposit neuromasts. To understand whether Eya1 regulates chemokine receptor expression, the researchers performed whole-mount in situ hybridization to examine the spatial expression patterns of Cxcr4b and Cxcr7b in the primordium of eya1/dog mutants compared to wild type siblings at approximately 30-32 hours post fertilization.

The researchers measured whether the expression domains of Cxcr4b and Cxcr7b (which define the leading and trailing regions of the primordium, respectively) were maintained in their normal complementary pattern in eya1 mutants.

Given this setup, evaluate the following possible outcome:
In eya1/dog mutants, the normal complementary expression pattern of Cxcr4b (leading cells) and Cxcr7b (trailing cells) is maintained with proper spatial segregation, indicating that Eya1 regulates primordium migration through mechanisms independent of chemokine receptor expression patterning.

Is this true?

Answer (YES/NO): NO